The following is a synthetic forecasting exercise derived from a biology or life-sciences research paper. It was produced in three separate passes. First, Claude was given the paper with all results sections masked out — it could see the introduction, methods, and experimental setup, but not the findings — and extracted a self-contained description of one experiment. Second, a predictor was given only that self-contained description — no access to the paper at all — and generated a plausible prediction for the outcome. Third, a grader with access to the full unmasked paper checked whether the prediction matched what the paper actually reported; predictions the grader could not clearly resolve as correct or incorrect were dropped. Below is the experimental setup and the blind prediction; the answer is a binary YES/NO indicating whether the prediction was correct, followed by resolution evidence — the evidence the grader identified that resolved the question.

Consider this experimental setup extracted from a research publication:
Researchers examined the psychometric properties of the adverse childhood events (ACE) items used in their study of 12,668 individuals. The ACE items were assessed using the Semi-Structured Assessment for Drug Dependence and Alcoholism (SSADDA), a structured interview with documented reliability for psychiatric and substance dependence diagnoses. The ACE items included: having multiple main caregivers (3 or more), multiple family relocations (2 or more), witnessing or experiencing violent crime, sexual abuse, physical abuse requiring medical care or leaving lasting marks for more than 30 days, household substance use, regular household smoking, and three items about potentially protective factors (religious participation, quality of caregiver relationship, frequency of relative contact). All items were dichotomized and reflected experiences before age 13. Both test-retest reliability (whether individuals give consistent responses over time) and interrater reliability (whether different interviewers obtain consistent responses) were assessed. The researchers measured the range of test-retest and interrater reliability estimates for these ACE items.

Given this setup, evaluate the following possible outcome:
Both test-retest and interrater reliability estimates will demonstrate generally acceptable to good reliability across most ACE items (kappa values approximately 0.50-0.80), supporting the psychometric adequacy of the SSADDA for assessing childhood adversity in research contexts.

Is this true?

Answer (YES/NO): NO